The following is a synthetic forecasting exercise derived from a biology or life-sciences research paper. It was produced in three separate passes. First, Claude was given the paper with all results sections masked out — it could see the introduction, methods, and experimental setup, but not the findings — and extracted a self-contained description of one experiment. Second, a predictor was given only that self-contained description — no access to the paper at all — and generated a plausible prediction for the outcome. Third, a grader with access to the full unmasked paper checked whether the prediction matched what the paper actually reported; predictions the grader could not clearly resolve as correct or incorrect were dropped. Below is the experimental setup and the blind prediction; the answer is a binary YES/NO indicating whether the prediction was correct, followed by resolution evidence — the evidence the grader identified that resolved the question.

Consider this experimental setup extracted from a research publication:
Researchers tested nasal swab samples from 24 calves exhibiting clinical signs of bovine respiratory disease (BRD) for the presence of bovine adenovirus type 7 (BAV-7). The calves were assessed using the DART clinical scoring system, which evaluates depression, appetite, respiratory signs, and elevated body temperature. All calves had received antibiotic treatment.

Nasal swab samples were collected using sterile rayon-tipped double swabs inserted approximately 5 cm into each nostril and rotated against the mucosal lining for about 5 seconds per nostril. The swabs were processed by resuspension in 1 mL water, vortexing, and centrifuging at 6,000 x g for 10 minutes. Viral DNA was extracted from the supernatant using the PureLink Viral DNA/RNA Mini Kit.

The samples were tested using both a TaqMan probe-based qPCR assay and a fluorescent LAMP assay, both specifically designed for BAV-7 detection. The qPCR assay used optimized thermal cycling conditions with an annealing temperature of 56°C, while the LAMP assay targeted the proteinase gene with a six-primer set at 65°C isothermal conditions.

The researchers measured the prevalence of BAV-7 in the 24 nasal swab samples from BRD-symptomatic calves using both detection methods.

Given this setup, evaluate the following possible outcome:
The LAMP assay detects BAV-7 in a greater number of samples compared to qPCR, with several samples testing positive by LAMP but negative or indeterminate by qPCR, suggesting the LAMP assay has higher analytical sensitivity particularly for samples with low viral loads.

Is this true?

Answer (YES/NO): NO